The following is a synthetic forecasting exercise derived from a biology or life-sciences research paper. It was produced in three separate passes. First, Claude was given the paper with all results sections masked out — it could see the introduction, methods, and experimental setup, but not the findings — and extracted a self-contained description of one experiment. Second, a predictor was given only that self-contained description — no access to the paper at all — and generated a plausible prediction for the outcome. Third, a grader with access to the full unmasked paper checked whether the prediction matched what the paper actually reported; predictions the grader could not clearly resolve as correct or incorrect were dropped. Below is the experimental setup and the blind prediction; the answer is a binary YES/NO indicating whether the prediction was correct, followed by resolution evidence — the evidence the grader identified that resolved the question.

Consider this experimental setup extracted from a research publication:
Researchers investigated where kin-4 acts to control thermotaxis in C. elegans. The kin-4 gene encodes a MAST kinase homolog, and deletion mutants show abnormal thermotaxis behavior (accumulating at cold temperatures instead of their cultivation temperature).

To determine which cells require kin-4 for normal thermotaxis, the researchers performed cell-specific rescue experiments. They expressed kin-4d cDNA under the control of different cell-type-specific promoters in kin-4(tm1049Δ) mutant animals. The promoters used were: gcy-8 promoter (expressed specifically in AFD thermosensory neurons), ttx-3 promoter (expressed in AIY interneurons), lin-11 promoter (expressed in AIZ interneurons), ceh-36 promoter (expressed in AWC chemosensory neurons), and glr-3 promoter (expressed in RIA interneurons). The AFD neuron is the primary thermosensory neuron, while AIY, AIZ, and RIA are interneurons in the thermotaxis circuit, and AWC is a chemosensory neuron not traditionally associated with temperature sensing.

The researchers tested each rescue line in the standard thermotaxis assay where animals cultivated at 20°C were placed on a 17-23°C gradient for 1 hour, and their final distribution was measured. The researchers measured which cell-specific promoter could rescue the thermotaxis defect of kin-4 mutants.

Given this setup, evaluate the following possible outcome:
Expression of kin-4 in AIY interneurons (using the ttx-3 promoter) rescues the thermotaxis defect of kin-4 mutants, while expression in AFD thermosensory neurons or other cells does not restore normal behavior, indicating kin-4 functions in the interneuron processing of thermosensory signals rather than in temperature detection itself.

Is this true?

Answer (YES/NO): NO